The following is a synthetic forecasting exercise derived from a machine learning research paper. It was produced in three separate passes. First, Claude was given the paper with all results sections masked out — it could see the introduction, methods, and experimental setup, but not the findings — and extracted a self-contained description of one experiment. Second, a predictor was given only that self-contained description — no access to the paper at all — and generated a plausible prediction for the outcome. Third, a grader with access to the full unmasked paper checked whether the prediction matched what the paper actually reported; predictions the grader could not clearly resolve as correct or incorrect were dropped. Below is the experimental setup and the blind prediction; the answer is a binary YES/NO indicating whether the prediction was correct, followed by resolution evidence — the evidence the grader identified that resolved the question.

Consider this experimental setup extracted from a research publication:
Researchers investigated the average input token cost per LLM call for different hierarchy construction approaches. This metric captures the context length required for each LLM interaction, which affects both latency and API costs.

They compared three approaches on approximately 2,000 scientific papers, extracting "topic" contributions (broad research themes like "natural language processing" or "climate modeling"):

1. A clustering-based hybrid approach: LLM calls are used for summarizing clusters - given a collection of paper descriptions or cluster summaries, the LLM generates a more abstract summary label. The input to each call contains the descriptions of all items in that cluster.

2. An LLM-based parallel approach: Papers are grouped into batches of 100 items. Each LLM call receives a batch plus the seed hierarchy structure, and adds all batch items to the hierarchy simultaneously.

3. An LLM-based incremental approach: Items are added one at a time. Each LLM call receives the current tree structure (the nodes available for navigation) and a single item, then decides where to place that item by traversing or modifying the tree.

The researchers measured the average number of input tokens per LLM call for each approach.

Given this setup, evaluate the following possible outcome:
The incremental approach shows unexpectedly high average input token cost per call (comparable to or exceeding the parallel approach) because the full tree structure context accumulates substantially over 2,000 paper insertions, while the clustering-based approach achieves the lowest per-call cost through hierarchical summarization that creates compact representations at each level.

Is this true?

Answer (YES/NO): NO